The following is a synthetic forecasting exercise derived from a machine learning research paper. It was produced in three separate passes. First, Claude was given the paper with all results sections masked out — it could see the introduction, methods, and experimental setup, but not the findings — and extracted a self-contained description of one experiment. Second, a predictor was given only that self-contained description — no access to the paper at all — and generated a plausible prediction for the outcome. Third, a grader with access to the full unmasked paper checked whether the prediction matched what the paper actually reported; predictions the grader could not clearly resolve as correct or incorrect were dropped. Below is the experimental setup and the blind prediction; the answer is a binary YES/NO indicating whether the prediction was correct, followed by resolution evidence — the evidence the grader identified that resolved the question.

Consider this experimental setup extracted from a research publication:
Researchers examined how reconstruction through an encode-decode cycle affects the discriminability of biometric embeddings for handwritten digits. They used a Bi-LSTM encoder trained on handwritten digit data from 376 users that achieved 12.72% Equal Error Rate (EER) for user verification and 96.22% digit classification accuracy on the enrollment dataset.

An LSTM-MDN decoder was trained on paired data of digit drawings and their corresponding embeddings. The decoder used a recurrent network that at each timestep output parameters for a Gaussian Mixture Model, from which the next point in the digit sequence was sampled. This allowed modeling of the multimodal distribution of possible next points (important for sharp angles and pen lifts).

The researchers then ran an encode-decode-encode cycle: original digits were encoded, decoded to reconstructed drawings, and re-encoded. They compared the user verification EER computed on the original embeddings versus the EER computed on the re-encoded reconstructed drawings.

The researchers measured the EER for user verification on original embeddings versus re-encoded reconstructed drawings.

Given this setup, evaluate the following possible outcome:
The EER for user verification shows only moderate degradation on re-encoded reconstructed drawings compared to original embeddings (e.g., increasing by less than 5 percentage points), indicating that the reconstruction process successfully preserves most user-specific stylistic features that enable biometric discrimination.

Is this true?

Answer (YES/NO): YES